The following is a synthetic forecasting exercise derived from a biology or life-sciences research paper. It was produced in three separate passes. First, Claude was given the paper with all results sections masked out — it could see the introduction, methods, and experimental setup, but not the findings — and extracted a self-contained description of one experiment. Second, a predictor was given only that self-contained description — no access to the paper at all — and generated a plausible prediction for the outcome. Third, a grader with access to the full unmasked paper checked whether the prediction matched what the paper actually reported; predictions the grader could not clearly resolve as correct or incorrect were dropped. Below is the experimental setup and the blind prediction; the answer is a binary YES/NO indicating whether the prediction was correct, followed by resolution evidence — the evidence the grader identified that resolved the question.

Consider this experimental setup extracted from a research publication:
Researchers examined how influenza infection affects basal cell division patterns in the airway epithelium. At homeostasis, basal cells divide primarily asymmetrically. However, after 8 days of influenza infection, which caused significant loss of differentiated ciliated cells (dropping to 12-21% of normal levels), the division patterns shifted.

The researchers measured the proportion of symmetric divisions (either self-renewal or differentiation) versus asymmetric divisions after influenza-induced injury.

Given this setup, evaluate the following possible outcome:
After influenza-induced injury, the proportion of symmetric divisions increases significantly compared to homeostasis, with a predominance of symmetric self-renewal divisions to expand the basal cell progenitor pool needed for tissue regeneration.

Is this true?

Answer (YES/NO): NO